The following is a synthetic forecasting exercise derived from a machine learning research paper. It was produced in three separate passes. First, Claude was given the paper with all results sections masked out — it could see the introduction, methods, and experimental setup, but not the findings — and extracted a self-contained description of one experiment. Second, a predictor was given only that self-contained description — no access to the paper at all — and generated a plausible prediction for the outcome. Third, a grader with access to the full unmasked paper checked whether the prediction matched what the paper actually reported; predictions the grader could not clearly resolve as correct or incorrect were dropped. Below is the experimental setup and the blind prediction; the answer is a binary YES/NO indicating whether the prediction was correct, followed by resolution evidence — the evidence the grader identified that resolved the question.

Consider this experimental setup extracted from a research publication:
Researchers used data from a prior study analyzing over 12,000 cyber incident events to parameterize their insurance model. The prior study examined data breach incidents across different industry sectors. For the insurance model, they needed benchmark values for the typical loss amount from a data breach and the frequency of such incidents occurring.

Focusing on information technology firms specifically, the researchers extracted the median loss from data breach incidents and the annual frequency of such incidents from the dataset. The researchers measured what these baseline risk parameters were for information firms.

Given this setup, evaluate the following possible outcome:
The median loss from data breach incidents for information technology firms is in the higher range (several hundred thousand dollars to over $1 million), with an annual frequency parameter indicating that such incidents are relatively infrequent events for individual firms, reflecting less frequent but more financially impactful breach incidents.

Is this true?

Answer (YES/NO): NO